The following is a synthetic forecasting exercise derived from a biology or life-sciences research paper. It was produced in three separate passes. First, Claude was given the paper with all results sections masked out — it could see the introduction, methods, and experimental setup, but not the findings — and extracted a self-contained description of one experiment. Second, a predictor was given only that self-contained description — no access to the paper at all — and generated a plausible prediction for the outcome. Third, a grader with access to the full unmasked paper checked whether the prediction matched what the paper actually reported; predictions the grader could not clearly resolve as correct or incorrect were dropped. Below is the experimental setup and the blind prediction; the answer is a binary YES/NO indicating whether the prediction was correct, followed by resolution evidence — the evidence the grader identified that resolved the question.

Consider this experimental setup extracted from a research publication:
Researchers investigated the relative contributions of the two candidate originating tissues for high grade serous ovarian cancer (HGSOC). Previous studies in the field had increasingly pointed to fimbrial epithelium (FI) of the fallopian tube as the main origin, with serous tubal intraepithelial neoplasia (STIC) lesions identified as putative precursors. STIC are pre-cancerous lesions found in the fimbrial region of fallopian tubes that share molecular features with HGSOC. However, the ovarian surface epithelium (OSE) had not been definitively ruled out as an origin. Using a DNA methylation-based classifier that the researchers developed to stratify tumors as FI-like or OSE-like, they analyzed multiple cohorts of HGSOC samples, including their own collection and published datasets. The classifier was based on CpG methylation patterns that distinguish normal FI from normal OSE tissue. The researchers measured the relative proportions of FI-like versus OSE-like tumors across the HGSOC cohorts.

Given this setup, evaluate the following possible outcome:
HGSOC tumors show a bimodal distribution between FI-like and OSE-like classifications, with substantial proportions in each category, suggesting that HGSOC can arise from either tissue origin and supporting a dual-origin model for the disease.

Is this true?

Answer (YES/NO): YES